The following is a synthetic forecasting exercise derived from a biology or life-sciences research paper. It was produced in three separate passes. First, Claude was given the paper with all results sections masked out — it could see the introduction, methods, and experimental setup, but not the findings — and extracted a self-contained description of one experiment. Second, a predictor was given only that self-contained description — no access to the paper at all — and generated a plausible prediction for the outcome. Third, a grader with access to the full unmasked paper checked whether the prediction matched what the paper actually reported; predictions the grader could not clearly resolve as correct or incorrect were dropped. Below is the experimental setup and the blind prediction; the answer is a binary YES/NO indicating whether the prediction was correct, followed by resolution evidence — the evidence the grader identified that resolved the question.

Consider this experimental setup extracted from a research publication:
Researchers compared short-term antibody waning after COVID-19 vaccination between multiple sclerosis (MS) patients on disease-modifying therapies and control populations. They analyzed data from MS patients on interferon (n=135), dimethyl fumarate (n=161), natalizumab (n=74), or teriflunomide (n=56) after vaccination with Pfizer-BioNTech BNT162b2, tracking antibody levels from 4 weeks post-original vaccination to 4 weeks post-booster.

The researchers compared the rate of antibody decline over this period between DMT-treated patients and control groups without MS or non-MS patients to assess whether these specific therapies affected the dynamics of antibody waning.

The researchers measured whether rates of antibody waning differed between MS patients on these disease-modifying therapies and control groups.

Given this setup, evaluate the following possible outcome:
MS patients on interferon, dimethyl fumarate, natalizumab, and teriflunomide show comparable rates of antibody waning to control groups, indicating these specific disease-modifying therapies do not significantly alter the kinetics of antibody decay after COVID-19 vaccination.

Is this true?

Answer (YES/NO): YES